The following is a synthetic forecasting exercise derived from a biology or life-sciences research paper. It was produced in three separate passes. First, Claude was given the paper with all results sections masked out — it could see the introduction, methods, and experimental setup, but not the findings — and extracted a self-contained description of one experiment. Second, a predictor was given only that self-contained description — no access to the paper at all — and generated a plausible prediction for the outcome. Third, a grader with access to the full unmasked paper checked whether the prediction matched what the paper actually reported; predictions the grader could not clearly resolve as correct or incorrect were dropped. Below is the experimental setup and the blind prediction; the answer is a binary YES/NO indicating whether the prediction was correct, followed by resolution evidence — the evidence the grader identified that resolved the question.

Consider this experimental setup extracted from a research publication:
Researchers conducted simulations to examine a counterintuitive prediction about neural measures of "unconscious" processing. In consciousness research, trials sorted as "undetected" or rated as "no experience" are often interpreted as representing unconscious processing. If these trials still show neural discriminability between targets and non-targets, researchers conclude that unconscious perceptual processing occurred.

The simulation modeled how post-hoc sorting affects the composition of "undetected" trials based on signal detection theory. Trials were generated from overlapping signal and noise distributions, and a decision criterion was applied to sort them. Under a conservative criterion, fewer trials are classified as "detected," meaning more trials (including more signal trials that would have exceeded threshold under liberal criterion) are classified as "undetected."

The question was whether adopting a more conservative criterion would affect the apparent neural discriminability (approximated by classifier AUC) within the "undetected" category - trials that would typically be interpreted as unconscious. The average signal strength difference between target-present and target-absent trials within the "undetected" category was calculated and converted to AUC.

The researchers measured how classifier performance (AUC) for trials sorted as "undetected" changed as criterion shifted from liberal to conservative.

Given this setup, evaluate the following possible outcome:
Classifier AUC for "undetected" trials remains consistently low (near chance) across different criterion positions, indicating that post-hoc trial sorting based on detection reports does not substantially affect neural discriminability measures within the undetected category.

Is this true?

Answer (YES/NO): NO